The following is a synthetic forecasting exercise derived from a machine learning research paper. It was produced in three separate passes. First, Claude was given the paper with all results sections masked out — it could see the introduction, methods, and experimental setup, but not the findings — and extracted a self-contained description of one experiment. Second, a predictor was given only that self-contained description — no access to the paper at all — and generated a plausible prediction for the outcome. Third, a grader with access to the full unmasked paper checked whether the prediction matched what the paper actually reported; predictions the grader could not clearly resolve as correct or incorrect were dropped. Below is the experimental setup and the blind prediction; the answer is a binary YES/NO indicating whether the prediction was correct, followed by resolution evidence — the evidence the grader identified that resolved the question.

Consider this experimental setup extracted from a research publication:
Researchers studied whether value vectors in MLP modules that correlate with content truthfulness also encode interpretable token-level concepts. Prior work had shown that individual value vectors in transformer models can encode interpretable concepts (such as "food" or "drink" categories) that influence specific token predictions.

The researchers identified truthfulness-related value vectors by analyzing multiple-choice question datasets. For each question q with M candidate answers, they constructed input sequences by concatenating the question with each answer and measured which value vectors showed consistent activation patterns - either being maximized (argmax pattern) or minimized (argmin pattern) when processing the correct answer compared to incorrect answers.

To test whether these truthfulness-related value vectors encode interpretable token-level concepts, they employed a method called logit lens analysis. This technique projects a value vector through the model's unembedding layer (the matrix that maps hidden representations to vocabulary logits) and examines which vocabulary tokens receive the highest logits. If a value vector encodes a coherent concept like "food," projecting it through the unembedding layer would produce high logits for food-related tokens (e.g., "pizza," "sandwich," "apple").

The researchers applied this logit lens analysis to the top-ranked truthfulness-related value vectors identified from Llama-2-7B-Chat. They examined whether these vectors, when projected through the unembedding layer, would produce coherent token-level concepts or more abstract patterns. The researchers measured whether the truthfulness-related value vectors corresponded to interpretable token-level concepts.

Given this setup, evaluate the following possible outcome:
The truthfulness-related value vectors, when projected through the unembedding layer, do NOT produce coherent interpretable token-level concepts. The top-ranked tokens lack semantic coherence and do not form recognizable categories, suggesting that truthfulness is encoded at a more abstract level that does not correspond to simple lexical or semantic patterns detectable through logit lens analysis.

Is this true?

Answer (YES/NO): YES